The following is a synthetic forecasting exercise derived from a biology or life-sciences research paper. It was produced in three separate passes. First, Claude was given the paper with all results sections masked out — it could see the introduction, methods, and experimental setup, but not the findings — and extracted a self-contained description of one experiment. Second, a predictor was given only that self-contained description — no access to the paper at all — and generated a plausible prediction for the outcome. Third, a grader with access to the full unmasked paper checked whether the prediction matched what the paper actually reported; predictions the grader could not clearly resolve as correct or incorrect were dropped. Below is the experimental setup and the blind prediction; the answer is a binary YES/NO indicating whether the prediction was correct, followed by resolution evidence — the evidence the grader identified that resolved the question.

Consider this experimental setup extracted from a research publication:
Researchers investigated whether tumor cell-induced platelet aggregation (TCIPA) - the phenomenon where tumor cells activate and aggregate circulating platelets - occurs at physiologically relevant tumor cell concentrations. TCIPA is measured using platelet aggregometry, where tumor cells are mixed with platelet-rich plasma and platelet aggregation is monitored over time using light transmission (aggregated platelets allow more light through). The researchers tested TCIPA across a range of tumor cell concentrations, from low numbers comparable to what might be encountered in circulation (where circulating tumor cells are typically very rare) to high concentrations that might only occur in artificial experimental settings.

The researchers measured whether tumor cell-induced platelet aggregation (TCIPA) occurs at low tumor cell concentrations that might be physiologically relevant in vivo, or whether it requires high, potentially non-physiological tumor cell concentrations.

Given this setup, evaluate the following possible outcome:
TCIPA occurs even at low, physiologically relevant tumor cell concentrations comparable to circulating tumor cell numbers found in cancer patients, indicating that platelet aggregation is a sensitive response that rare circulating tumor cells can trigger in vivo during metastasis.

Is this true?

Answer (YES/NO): NO